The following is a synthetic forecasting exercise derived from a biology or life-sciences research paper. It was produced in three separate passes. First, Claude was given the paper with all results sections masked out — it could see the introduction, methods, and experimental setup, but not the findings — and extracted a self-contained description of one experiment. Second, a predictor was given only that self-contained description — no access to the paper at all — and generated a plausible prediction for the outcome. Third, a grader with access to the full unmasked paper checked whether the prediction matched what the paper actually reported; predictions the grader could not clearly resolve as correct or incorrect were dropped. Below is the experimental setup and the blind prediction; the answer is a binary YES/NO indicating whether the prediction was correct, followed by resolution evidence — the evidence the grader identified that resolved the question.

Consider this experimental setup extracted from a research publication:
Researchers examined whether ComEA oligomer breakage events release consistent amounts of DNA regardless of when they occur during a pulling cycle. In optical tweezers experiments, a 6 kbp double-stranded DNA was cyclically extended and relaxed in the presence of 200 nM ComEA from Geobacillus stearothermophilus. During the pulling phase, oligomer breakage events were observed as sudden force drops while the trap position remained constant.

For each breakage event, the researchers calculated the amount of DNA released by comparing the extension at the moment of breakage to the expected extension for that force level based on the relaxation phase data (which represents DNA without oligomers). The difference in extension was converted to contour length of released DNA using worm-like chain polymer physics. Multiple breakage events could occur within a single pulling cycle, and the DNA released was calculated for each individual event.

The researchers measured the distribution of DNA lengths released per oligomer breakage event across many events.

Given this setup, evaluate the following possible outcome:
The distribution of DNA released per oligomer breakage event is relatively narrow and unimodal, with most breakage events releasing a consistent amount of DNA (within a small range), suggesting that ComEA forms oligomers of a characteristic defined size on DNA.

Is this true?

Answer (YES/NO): NO